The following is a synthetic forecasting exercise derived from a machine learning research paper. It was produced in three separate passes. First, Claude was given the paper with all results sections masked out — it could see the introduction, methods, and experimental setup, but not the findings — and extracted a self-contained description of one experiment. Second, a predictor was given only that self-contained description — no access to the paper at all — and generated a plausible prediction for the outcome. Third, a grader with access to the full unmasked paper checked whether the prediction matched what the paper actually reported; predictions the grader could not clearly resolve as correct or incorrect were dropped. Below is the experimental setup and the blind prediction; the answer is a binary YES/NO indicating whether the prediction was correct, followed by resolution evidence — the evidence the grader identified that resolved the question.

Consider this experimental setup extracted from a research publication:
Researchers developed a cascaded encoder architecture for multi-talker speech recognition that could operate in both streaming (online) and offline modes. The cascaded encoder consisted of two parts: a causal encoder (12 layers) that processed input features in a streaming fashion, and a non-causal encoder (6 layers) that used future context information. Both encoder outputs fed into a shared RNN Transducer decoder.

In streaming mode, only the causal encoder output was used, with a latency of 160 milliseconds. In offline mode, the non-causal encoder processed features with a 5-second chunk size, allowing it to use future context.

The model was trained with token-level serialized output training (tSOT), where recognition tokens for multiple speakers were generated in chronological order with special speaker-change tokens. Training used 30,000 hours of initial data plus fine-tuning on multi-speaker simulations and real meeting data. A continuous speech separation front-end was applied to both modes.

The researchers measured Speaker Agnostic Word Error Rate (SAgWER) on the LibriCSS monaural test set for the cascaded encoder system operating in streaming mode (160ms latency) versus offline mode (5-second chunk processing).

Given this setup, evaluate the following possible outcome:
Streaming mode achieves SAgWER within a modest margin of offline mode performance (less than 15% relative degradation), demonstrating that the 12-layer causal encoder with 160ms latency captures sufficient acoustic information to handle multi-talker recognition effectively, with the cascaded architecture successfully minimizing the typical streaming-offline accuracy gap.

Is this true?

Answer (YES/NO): NO